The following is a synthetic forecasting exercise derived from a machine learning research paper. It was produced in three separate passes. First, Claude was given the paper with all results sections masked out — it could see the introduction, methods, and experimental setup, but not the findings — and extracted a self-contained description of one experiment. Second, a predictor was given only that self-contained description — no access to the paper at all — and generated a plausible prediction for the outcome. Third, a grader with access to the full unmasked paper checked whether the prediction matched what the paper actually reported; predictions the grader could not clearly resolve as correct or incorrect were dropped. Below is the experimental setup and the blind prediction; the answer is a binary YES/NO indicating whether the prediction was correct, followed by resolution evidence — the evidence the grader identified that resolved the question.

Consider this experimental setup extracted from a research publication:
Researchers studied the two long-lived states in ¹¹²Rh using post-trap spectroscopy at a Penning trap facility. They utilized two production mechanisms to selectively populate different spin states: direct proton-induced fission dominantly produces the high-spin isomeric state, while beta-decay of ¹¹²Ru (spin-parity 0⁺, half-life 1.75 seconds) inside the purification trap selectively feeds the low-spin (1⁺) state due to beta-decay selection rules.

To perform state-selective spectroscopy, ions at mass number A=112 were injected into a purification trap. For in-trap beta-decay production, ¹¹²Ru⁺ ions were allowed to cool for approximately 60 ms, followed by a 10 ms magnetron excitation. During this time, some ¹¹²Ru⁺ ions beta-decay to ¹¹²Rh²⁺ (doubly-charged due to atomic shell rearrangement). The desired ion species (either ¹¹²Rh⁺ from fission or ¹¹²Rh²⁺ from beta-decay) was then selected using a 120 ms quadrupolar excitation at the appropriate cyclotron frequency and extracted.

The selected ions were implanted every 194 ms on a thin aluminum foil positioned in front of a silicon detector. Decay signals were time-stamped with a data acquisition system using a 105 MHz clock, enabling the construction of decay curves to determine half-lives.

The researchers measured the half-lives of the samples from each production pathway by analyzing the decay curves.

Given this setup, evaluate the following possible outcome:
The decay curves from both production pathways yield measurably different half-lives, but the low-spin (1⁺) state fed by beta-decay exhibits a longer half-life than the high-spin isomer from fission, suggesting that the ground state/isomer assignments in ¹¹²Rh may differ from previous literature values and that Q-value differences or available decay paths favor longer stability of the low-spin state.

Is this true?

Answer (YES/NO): NO